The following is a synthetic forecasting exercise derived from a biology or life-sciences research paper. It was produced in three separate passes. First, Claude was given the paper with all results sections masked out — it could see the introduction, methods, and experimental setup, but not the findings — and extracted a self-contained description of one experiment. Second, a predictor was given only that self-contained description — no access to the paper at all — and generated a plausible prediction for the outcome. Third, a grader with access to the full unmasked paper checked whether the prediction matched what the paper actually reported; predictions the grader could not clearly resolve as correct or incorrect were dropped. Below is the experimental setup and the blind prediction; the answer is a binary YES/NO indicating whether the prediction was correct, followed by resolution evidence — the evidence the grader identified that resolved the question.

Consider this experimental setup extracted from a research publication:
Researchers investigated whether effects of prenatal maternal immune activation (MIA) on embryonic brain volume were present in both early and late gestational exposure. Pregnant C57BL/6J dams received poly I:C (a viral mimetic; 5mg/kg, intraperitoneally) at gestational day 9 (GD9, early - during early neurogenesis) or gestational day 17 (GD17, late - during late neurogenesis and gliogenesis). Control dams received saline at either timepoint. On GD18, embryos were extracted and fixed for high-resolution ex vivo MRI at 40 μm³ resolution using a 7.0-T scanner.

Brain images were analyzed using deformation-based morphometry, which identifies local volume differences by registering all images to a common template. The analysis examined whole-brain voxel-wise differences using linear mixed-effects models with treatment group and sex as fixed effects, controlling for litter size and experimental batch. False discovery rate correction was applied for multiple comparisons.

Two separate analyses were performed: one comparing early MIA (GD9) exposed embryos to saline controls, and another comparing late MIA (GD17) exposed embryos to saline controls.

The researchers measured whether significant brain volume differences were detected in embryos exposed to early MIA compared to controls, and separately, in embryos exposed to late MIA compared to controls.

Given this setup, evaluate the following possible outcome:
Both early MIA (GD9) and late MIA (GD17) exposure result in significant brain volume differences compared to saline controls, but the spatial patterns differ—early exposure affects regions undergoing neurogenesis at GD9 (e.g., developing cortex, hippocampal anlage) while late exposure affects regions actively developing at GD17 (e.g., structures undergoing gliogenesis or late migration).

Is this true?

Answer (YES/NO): YES